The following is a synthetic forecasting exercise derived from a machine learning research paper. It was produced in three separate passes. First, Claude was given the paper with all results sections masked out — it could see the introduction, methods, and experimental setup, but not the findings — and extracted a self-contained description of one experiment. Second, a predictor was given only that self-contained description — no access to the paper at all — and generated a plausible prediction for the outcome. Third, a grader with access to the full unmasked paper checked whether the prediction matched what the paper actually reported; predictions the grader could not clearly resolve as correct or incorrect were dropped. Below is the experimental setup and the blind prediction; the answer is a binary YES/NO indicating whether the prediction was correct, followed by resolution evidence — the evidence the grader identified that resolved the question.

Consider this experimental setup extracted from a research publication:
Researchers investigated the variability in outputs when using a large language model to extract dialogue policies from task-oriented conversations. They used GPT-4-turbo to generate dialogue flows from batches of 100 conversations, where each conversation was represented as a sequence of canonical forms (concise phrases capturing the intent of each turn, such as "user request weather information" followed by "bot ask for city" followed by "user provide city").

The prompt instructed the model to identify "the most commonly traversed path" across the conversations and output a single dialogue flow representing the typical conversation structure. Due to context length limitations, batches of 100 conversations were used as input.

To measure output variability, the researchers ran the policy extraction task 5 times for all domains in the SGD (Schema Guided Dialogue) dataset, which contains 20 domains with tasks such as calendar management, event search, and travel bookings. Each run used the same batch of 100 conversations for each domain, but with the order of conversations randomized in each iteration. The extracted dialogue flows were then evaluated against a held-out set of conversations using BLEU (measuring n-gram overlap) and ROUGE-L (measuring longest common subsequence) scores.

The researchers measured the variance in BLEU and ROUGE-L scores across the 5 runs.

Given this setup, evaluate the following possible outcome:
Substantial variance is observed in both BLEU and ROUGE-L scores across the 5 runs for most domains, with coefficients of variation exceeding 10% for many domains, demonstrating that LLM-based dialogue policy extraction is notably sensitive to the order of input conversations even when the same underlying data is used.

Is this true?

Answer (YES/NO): NO